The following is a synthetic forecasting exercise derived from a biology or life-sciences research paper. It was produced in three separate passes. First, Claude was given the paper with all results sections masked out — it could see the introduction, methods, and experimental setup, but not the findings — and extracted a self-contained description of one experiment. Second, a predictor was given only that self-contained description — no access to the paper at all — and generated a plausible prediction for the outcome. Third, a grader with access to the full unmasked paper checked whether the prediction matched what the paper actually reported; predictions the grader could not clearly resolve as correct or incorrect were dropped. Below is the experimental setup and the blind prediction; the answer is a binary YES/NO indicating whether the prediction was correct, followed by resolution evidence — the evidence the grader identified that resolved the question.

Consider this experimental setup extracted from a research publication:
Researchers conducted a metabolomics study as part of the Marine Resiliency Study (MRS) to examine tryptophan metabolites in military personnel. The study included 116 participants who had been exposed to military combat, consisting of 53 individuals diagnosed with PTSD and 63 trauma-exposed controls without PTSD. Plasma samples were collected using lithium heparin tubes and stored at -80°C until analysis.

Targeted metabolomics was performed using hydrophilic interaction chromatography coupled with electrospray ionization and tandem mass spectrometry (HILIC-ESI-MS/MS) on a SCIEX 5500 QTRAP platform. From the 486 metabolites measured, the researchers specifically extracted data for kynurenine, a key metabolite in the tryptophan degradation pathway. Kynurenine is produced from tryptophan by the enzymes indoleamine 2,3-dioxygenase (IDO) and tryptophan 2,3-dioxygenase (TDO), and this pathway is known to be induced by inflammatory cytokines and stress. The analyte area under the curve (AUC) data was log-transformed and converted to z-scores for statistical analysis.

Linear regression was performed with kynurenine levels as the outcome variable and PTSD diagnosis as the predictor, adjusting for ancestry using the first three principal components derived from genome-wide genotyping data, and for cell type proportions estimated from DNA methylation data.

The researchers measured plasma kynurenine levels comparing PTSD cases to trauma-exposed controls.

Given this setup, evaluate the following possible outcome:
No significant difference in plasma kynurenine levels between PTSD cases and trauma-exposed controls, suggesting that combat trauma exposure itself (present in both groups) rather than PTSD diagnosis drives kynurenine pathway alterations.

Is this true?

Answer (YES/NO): NO